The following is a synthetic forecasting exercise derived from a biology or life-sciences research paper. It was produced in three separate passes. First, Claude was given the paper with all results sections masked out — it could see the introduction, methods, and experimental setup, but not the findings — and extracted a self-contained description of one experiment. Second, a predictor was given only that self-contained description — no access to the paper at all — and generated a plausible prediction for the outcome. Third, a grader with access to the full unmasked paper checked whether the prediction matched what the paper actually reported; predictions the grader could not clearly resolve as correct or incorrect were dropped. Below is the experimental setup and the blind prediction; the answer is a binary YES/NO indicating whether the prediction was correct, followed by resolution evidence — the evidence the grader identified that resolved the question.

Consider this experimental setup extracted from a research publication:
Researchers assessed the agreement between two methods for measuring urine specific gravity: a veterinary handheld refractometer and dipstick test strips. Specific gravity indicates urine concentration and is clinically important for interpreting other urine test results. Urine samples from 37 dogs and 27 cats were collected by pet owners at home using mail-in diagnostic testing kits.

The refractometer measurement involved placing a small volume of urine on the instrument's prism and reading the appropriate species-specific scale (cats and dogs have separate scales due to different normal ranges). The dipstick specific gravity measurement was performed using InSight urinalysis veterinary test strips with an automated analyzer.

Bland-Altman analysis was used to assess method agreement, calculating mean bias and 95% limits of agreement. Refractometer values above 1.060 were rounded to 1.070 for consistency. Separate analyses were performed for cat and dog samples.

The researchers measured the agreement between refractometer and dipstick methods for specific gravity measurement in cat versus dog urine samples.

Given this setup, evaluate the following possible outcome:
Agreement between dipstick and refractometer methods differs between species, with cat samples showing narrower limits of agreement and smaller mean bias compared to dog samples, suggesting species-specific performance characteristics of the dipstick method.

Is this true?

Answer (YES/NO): NO